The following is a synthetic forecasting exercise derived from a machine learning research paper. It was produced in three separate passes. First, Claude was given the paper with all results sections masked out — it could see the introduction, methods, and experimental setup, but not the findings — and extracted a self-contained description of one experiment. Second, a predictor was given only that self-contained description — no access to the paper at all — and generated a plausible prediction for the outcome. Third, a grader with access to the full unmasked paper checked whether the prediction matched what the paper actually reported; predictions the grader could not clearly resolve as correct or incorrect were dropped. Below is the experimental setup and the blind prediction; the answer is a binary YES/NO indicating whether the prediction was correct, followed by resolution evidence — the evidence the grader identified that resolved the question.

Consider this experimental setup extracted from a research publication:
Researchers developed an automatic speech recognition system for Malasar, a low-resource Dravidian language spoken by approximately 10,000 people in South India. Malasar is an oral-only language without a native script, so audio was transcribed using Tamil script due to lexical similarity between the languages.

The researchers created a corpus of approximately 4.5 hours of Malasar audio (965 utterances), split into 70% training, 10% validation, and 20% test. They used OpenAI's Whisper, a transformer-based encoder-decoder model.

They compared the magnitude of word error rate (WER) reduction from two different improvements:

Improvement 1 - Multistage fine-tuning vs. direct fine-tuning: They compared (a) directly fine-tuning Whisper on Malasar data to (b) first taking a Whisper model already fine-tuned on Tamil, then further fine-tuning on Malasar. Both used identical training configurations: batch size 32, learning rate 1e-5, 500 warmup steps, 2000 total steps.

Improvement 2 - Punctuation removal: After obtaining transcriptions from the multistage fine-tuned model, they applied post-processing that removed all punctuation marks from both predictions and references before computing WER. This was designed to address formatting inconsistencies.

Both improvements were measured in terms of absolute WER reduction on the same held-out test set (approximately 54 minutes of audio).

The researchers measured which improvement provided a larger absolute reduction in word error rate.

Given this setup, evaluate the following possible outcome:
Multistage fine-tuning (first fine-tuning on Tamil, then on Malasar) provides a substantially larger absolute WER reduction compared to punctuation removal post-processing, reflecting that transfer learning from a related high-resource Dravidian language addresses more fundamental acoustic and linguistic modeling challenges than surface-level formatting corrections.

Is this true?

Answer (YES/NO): NO